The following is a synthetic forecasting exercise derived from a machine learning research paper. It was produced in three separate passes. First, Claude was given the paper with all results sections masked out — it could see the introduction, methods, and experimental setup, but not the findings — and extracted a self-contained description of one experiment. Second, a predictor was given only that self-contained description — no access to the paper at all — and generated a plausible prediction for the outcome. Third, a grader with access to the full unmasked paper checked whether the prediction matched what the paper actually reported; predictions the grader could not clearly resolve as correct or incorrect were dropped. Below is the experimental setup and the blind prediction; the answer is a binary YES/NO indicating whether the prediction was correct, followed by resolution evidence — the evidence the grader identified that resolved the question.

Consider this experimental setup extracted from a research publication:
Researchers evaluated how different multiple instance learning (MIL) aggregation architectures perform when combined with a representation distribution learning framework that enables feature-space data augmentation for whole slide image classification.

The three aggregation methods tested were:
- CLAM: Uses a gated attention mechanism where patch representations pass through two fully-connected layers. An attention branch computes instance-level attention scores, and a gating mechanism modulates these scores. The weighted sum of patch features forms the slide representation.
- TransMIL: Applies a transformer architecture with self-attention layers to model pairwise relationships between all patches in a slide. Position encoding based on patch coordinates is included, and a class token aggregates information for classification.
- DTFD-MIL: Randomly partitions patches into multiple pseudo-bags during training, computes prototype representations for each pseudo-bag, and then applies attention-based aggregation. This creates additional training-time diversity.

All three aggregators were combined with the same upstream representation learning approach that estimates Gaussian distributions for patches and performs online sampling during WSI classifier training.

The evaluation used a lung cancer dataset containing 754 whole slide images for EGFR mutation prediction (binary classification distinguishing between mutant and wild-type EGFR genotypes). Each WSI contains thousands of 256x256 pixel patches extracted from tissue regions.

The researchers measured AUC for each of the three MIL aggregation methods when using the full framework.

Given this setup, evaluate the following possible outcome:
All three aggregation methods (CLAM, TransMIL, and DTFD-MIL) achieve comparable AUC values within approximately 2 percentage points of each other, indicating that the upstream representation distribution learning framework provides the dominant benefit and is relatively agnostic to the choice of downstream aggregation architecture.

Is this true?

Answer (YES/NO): NO